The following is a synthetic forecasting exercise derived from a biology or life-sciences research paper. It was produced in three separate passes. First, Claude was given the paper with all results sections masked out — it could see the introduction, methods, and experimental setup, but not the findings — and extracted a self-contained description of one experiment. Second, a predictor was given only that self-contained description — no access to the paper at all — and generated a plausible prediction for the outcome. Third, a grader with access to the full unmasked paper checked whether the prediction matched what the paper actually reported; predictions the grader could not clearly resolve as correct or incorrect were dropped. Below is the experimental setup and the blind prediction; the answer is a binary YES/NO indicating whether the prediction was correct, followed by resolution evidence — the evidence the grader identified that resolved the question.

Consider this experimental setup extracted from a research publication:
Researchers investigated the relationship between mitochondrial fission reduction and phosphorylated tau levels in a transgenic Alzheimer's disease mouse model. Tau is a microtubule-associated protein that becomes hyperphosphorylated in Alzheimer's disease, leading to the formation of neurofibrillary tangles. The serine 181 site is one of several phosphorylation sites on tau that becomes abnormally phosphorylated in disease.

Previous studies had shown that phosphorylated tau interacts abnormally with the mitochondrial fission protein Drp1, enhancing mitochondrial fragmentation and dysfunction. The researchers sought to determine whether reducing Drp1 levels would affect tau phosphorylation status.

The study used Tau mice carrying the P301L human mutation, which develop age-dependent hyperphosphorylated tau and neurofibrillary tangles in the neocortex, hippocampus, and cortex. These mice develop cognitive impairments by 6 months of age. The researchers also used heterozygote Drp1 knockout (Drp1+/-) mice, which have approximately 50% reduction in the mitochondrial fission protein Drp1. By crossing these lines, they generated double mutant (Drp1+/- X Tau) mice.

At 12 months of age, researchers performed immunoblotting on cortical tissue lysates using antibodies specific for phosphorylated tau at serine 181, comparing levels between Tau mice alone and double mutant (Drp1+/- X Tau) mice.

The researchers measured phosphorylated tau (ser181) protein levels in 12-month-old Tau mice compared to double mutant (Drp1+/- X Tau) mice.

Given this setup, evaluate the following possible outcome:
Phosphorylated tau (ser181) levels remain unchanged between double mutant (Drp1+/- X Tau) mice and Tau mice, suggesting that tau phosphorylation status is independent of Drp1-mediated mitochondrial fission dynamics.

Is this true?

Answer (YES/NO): NO